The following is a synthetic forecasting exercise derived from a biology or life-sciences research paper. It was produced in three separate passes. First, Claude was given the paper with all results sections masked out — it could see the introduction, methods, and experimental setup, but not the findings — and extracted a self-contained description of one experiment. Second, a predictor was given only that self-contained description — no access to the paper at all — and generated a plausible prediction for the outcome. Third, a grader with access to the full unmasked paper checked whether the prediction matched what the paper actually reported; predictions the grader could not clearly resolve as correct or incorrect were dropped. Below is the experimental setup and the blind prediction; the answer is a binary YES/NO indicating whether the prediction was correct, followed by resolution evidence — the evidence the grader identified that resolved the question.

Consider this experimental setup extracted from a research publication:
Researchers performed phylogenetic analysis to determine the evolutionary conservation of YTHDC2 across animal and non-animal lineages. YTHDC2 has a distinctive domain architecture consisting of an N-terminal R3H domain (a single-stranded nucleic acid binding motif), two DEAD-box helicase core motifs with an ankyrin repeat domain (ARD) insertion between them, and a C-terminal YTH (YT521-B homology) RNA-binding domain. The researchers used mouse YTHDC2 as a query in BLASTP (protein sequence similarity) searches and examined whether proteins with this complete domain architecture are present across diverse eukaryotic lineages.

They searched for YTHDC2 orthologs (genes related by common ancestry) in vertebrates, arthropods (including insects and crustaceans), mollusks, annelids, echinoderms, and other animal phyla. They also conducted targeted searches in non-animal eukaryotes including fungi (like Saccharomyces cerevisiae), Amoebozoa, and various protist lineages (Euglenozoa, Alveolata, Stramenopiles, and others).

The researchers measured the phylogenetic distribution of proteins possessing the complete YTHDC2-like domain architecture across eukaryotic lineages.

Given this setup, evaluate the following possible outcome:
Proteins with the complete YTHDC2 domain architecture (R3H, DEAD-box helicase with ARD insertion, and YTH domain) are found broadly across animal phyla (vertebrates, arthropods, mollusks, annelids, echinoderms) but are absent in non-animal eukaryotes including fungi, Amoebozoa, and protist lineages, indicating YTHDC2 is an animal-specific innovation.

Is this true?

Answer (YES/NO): NO